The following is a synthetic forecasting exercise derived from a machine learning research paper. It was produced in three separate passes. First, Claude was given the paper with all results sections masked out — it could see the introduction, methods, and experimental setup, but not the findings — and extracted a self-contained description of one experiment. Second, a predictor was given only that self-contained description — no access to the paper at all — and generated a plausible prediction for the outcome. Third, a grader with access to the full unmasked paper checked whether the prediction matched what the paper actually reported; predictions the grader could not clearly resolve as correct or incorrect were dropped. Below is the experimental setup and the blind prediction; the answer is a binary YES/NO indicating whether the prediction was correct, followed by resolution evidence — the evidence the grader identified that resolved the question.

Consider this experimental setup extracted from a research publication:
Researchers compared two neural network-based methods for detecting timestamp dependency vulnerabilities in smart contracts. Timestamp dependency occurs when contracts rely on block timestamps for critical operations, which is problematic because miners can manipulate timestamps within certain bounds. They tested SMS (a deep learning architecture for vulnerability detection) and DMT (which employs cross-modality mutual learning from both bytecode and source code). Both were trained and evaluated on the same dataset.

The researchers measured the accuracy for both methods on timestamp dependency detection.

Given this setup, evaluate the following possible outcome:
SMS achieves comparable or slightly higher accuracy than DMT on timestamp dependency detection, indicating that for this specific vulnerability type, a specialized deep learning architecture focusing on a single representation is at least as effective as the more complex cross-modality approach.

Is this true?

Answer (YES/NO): NO